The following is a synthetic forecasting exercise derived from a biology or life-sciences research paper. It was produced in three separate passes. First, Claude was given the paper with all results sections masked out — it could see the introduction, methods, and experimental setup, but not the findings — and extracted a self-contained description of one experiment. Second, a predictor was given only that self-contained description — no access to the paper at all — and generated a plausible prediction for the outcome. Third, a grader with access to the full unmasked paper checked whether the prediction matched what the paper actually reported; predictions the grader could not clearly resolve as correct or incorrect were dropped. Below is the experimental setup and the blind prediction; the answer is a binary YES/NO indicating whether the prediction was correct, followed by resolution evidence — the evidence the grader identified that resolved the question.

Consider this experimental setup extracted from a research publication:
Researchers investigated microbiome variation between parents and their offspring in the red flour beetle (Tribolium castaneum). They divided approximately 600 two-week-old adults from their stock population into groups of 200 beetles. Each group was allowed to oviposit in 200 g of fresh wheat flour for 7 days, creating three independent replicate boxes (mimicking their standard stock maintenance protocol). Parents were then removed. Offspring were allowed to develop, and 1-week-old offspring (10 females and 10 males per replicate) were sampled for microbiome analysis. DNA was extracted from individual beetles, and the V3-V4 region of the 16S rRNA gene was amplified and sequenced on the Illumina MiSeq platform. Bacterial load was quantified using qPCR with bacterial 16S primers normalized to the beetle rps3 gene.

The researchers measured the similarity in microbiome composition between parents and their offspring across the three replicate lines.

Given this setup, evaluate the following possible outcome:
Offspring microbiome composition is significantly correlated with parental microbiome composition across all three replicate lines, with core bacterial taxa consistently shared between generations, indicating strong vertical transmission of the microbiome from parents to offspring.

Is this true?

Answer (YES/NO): NO